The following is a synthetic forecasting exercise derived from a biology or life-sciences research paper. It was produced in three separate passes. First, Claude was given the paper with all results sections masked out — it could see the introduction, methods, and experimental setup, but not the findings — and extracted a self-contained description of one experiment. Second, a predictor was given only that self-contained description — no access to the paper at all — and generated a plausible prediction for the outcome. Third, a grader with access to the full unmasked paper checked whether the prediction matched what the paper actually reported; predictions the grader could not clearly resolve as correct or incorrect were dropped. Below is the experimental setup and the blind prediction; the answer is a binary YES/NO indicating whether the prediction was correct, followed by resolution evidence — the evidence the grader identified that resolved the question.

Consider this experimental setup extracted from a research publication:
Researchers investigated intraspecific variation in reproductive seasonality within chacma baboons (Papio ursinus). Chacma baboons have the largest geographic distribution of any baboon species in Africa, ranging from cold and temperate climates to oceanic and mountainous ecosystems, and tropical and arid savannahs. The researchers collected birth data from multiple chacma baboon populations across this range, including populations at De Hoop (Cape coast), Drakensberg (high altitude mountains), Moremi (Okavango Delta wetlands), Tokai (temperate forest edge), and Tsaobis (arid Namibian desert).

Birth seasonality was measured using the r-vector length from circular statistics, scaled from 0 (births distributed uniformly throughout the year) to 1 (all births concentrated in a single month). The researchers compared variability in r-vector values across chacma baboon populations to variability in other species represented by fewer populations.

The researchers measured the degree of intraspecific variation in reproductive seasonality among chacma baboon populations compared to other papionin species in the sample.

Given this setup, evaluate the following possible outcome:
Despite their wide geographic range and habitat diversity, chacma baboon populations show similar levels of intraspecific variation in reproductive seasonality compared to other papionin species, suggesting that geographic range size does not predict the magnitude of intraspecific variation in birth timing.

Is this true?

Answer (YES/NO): NO